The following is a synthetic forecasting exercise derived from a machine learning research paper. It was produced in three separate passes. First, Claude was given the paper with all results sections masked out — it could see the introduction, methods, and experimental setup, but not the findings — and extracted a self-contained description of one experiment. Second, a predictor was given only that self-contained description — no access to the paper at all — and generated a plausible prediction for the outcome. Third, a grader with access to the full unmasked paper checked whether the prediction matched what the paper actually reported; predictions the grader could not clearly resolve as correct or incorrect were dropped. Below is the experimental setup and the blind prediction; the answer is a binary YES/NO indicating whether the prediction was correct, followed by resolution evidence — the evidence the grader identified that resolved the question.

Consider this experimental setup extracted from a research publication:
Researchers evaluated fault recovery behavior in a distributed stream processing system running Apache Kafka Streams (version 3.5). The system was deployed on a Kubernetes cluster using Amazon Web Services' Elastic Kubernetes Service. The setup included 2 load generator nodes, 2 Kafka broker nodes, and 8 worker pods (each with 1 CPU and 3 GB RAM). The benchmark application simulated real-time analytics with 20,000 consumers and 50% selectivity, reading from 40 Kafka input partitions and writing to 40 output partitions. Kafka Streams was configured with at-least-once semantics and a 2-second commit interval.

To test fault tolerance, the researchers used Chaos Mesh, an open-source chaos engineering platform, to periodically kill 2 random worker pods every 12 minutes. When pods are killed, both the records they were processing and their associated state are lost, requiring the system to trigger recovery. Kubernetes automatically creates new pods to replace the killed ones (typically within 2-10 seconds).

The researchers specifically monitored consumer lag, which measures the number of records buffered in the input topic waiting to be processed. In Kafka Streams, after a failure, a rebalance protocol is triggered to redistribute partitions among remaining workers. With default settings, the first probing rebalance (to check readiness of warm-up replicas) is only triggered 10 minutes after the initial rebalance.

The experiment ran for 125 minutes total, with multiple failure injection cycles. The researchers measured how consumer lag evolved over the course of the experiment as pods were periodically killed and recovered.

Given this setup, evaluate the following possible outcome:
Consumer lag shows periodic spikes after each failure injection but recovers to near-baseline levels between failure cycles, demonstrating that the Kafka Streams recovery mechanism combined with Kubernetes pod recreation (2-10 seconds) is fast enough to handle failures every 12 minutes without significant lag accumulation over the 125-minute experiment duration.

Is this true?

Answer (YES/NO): NO